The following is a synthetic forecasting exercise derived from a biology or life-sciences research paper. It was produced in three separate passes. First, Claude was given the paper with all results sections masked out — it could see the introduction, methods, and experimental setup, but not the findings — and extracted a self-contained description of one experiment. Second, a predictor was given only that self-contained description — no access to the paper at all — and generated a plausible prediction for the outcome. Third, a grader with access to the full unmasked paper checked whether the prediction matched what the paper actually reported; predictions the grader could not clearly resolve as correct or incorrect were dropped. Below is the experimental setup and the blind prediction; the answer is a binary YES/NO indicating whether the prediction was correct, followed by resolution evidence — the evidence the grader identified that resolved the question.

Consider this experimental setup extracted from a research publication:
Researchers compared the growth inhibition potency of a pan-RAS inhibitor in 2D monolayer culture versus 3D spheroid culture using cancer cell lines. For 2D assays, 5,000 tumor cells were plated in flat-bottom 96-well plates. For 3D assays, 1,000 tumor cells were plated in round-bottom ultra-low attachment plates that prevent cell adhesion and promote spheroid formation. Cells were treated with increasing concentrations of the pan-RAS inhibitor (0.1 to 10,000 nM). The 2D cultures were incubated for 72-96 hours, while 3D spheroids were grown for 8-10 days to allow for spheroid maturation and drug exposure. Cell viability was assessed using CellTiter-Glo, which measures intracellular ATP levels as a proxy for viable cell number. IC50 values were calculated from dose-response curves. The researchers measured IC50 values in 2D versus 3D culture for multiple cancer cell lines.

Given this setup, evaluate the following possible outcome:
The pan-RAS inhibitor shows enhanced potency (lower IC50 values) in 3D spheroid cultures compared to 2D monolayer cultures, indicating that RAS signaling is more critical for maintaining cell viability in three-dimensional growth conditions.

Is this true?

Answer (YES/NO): NO